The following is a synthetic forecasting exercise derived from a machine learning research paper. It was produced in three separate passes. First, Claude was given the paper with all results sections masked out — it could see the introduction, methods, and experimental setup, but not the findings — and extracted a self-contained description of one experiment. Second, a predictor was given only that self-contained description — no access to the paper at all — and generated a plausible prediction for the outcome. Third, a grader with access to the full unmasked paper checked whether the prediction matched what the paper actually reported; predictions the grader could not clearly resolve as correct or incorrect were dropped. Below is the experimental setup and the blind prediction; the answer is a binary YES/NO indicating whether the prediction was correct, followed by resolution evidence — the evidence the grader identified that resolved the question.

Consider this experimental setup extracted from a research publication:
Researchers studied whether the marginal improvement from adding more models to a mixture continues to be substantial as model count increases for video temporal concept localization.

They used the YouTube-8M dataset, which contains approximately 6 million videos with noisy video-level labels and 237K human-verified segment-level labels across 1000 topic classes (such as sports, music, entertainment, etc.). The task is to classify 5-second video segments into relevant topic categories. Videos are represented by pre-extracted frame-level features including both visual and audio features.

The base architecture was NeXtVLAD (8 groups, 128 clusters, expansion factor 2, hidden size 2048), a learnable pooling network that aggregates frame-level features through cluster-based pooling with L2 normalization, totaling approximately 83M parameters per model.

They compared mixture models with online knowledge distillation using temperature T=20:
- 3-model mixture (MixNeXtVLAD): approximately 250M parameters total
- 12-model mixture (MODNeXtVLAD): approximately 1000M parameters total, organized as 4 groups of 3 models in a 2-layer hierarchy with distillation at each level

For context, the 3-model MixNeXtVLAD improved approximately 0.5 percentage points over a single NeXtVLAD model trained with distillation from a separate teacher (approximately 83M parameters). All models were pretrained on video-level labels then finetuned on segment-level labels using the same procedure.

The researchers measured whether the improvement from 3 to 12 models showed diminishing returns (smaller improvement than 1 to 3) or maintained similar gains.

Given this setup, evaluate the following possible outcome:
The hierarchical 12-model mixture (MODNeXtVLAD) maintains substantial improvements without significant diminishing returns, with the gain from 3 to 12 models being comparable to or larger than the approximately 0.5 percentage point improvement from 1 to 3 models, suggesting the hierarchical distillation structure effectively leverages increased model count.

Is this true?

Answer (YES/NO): YES